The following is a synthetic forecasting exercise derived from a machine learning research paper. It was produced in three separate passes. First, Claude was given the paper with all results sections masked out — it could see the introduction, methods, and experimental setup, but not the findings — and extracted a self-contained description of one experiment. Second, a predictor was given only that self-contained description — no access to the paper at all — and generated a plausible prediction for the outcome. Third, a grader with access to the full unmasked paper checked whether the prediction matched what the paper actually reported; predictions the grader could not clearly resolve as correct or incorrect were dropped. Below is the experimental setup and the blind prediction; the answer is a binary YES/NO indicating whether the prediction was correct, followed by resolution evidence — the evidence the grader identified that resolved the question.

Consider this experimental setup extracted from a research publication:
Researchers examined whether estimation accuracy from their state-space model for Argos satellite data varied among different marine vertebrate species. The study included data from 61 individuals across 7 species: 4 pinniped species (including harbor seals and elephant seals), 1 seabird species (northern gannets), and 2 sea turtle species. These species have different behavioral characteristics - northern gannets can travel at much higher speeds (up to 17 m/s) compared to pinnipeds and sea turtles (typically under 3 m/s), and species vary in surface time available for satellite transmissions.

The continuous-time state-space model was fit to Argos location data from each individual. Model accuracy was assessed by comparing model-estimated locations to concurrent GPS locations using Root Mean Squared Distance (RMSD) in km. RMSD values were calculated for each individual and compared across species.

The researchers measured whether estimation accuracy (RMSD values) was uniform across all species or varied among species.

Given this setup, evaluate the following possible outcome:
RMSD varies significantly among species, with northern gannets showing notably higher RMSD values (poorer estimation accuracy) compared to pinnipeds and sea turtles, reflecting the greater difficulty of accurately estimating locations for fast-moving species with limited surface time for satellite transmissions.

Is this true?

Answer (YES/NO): YES